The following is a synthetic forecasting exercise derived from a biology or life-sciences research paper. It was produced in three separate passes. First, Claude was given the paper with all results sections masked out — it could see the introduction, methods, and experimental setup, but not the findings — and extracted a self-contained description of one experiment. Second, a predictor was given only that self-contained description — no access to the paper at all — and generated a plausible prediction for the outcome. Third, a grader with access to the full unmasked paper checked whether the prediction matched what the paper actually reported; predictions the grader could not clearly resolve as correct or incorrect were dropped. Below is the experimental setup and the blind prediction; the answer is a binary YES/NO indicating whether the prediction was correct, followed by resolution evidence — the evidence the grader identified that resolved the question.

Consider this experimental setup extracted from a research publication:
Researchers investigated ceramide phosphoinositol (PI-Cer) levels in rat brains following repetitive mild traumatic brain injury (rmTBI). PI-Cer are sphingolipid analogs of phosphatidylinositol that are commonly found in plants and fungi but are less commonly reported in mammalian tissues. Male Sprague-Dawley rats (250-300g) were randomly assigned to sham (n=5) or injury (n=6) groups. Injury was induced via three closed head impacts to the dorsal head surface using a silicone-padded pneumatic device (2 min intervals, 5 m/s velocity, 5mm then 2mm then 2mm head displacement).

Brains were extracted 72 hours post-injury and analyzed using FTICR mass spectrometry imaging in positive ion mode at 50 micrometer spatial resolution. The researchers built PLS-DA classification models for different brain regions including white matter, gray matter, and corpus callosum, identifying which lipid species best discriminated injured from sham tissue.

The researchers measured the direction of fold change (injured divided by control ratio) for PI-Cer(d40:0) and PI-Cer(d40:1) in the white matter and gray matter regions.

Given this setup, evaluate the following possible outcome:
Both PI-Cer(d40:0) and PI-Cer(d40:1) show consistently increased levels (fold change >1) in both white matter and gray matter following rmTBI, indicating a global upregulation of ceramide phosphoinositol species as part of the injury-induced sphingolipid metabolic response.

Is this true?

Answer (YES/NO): YES